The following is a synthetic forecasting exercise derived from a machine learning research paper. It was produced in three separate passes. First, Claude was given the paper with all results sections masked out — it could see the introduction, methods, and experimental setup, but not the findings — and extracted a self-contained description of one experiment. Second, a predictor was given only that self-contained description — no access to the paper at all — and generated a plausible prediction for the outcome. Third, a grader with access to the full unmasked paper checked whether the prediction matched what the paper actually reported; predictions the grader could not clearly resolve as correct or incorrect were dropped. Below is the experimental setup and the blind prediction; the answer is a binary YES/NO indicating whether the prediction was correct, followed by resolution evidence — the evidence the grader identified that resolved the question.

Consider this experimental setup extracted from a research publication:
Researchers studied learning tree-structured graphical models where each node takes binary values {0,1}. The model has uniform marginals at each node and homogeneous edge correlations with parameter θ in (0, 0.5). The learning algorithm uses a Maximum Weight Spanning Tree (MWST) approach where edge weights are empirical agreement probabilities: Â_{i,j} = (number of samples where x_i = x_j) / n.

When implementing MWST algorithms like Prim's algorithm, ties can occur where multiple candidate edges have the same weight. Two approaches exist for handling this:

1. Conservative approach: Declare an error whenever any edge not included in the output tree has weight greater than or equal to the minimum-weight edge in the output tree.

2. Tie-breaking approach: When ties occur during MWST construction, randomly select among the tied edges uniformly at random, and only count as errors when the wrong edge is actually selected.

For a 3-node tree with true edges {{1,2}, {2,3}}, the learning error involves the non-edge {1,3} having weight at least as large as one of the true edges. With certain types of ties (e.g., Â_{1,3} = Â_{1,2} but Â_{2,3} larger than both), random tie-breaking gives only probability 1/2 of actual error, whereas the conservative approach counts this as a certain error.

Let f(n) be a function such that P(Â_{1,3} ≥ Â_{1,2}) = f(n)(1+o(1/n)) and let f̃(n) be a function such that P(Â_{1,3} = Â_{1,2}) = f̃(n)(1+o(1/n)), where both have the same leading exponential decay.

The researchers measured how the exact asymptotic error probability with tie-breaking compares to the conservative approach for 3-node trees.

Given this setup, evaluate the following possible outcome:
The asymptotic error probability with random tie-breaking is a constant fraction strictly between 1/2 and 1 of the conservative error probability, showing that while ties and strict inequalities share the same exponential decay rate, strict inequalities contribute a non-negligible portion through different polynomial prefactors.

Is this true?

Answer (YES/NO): YES